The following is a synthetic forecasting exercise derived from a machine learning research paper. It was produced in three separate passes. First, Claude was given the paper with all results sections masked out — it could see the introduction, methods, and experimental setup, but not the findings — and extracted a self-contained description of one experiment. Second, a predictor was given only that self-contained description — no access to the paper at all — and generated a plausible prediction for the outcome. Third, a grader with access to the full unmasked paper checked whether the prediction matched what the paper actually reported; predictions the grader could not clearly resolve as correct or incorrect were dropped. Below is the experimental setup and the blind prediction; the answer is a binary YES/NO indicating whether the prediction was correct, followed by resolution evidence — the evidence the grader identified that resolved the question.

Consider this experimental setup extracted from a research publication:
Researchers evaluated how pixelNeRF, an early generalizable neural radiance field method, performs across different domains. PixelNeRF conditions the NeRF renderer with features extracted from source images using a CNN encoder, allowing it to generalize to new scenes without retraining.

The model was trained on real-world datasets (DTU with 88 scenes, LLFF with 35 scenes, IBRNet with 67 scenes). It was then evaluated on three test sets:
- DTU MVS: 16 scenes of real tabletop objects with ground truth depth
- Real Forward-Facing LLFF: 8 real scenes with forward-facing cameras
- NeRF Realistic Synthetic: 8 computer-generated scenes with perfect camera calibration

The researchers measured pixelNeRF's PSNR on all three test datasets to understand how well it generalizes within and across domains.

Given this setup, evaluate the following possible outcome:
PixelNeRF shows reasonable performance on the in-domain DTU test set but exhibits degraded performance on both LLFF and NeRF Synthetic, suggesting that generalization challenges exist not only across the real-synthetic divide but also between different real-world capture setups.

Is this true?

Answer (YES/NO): NO